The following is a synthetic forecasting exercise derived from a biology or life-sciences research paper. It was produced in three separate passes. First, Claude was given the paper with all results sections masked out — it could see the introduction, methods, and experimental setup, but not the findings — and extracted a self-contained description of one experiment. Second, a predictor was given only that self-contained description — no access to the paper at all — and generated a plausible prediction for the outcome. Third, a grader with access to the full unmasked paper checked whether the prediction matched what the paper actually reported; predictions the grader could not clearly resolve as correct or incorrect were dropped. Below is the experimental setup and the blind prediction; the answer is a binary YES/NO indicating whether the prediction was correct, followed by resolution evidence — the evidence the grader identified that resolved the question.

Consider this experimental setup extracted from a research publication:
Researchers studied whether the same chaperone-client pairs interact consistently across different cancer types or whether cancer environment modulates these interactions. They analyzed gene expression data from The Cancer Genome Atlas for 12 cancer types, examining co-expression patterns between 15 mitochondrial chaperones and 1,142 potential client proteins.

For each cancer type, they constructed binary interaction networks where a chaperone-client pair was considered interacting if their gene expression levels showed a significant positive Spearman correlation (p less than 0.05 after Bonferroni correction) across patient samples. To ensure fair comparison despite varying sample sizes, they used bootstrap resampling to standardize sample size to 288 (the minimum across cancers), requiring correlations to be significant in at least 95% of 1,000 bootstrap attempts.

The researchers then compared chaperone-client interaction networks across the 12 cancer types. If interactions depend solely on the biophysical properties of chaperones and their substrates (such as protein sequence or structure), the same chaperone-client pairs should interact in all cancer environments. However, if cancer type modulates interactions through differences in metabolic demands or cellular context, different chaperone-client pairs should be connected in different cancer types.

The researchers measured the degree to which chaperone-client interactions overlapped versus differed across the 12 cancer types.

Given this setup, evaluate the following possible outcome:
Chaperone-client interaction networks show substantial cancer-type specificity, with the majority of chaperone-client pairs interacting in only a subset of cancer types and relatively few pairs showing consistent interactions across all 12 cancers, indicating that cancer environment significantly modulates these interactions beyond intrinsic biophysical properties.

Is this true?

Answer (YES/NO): YES